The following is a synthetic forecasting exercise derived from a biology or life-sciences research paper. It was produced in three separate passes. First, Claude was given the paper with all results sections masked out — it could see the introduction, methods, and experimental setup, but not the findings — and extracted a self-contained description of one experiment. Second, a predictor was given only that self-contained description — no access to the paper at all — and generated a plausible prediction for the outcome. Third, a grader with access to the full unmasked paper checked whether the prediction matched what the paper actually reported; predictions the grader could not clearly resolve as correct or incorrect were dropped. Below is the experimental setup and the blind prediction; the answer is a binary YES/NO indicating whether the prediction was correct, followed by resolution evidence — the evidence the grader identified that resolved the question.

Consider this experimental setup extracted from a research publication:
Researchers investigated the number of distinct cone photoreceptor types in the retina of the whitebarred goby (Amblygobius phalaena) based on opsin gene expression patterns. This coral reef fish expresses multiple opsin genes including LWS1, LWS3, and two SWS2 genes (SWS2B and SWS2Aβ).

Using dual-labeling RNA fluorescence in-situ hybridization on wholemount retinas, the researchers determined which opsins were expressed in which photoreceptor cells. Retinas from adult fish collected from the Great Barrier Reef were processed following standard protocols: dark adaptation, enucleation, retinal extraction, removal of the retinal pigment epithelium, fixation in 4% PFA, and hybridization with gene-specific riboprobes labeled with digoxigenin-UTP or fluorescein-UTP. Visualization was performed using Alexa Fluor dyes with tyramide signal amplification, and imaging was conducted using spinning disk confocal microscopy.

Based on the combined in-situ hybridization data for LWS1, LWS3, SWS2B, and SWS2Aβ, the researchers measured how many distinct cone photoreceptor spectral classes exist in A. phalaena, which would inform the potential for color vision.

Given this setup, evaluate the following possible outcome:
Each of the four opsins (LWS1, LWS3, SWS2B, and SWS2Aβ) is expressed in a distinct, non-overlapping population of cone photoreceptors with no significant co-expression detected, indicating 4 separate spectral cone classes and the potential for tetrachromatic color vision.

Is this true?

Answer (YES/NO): NO